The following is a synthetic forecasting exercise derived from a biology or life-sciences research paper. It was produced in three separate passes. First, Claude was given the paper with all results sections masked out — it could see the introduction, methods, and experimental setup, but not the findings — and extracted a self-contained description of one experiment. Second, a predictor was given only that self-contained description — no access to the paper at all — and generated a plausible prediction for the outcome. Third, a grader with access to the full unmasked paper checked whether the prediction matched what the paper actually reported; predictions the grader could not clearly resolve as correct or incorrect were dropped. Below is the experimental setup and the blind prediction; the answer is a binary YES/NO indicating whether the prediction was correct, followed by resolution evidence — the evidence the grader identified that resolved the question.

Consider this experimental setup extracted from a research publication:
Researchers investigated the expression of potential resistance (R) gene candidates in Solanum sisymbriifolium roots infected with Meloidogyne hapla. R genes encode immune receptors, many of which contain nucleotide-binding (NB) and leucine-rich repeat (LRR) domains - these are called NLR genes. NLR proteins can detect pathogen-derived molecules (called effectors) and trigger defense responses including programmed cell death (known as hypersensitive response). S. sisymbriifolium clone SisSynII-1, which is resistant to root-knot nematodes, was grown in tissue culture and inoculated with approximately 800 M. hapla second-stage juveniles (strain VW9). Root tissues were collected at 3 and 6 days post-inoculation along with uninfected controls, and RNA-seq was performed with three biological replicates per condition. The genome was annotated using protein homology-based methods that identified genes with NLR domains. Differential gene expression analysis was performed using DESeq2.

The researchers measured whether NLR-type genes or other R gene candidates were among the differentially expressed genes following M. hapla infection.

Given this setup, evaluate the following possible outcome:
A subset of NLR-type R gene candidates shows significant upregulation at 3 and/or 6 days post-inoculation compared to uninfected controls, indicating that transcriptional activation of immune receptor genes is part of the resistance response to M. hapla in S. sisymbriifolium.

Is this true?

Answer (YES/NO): YES